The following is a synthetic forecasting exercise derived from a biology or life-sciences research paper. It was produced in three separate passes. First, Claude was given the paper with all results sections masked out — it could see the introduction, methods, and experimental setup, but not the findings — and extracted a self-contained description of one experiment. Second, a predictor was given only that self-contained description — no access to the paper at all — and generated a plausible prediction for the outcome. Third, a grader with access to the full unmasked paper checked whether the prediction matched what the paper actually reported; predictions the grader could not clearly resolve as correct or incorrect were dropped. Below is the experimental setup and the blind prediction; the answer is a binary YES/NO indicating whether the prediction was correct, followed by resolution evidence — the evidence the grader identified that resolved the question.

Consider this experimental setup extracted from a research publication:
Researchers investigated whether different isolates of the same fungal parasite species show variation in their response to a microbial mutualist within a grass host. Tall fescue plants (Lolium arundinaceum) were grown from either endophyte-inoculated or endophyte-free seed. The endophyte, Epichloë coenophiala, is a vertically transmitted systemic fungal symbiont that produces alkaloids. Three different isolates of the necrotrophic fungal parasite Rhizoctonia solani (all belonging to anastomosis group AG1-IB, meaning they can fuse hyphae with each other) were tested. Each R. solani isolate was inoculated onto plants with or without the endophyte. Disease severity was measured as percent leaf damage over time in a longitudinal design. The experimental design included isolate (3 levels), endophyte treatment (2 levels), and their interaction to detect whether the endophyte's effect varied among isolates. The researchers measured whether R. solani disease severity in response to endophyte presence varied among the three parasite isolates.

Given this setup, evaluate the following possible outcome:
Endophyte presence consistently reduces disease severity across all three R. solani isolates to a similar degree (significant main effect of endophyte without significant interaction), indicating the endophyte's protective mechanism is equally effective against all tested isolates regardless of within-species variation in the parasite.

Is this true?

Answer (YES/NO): NO